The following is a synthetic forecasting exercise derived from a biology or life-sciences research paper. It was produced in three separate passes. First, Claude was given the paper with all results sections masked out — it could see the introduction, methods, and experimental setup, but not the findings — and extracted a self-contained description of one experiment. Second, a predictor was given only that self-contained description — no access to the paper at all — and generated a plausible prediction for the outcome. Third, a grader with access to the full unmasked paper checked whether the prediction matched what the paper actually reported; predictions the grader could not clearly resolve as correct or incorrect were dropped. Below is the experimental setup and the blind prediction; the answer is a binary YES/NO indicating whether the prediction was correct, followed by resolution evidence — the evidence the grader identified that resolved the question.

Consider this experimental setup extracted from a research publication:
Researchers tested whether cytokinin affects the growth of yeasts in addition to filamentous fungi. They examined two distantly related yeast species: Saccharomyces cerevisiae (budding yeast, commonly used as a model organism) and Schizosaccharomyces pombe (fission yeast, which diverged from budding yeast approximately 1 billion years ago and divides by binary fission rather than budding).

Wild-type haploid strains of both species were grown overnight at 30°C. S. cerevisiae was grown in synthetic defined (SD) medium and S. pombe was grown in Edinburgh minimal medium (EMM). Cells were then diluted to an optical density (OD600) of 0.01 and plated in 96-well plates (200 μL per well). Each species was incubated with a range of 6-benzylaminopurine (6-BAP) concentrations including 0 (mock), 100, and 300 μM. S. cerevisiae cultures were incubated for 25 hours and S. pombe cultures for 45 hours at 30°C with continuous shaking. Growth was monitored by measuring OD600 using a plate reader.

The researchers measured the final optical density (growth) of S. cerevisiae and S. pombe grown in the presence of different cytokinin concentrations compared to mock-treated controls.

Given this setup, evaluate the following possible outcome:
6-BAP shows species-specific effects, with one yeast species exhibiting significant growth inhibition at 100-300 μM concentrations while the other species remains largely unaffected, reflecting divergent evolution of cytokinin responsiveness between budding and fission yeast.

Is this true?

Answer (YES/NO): NO